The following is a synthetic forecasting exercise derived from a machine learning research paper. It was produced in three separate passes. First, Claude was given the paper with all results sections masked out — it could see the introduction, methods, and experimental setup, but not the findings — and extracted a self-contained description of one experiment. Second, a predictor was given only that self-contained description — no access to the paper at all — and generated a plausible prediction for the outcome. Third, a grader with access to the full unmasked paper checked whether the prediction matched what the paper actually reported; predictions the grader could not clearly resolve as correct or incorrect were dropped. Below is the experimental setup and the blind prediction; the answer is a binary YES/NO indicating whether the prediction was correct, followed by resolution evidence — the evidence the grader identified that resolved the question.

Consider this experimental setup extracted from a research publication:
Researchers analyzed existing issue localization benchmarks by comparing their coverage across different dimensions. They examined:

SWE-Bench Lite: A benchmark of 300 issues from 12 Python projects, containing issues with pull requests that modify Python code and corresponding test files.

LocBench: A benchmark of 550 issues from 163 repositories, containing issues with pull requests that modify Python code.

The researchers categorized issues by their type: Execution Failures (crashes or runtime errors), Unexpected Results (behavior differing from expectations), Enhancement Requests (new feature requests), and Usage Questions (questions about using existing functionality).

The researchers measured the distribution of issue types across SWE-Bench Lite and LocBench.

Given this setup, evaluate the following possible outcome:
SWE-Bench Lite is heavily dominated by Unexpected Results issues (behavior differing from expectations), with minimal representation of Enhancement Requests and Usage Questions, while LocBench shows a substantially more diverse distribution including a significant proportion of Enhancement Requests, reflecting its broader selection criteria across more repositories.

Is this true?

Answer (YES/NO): NO